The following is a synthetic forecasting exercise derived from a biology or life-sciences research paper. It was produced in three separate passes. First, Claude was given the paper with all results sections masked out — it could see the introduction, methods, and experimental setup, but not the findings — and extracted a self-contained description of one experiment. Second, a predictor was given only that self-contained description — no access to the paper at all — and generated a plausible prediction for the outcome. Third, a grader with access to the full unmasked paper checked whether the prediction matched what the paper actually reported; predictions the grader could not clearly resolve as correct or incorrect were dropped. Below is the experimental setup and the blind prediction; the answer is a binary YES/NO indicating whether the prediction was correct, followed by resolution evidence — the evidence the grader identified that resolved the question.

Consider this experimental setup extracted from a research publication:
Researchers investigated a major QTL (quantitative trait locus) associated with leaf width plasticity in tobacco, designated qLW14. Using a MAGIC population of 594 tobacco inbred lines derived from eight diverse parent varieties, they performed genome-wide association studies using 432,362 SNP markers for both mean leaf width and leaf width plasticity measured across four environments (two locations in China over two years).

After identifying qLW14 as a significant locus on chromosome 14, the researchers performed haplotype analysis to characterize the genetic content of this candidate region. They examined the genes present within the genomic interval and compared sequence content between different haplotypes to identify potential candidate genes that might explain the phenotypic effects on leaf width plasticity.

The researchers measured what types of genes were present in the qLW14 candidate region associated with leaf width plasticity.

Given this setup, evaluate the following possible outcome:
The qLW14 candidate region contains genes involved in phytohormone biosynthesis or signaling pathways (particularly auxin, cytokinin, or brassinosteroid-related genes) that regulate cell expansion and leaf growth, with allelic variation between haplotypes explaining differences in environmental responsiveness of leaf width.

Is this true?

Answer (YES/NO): NO